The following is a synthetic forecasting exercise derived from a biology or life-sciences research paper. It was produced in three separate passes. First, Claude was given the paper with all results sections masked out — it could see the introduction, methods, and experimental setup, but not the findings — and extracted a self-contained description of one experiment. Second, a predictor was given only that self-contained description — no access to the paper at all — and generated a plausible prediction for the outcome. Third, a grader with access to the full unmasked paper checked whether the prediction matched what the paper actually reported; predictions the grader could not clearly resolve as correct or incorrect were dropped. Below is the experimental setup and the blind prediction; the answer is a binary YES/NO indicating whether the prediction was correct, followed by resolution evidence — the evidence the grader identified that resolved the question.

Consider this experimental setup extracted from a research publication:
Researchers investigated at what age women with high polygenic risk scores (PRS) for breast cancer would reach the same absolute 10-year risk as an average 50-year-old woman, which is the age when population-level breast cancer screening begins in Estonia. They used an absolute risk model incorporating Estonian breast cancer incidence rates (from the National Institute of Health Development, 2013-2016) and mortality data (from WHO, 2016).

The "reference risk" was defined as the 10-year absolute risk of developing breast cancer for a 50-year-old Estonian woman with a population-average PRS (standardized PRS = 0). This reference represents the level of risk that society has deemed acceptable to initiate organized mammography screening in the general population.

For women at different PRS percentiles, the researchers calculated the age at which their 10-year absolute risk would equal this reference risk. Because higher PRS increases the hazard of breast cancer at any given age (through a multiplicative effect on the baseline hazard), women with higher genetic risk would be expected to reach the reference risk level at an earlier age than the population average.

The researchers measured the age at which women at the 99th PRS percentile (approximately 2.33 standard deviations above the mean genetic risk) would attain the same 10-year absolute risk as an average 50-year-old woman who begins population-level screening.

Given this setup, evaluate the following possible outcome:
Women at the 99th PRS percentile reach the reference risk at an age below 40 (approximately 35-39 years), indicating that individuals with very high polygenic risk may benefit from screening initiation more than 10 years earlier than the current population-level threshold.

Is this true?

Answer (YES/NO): NO